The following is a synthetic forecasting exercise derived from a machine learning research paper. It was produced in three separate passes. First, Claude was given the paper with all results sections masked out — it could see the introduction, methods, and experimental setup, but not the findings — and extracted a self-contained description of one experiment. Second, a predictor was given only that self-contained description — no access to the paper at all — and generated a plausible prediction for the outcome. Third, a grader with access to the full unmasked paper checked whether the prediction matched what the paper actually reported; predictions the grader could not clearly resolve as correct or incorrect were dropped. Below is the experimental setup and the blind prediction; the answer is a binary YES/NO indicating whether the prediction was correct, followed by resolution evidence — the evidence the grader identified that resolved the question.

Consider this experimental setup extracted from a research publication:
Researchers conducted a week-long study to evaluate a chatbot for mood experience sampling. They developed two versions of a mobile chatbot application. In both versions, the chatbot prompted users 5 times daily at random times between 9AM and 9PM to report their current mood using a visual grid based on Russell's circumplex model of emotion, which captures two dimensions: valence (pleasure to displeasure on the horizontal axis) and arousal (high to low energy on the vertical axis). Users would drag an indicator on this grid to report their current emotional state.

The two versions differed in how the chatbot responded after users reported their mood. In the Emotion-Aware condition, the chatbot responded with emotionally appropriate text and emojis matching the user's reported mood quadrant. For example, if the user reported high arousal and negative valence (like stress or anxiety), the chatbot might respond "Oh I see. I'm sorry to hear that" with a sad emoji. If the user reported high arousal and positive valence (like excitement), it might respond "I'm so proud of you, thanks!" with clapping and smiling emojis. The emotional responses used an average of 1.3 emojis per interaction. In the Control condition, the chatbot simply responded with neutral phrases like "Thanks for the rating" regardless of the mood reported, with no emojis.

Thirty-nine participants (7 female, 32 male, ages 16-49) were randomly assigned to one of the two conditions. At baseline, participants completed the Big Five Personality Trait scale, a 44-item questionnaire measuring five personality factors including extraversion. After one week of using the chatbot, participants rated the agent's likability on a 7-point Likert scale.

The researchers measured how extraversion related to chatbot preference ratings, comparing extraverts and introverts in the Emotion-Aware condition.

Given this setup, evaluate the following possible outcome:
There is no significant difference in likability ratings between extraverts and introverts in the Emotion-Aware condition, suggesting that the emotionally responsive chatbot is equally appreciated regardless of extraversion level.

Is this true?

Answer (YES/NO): NO